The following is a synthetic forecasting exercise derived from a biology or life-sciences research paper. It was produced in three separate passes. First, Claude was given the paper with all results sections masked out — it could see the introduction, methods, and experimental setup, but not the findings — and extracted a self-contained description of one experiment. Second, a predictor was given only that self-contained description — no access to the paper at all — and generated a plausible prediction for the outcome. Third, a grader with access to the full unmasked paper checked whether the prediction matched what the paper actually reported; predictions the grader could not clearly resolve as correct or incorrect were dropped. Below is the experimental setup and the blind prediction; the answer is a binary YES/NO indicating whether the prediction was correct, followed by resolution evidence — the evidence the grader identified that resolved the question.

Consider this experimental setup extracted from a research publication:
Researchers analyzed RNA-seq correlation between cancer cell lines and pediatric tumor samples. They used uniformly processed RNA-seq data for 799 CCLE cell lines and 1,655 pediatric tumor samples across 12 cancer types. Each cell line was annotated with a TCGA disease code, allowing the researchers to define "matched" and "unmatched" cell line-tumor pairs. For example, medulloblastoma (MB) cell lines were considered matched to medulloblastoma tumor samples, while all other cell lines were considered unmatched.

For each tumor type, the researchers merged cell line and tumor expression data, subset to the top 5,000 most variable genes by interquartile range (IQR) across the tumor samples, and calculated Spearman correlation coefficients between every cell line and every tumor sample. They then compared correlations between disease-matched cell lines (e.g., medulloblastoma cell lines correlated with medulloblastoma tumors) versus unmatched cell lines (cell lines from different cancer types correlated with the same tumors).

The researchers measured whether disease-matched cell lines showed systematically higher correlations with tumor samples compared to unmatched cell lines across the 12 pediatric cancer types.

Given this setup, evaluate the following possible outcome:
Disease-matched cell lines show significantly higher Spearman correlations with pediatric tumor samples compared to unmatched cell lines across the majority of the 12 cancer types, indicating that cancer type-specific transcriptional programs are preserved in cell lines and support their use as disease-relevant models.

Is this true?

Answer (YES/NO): YES